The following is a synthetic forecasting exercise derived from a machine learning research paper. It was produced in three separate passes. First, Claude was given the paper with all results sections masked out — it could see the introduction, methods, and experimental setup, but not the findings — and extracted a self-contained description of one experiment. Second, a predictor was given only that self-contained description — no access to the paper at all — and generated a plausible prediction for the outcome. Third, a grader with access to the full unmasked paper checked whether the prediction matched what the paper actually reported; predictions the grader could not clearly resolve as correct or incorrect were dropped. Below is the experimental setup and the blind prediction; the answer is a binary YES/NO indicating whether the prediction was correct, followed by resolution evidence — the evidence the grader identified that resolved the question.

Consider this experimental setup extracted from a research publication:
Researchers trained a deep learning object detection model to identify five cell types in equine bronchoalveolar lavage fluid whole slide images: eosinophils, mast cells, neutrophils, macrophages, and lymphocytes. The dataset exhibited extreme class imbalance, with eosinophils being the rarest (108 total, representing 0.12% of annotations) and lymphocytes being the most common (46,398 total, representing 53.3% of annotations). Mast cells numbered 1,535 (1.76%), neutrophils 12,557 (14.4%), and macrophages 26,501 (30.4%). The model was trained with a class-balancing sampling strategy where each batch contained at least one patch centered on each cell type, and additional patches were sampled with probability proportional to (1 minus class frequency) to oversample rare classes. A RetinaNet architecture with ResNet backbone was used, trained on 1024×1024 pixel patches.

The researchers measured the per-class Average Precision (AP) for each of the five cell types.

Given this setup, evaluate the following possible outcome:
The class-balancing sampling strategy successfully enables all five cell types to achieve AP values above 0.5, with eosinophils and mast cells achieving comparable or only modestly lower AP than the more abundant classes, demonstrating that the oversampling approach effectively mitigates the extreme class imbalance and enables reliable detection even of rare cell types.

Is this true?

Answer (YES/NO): NO